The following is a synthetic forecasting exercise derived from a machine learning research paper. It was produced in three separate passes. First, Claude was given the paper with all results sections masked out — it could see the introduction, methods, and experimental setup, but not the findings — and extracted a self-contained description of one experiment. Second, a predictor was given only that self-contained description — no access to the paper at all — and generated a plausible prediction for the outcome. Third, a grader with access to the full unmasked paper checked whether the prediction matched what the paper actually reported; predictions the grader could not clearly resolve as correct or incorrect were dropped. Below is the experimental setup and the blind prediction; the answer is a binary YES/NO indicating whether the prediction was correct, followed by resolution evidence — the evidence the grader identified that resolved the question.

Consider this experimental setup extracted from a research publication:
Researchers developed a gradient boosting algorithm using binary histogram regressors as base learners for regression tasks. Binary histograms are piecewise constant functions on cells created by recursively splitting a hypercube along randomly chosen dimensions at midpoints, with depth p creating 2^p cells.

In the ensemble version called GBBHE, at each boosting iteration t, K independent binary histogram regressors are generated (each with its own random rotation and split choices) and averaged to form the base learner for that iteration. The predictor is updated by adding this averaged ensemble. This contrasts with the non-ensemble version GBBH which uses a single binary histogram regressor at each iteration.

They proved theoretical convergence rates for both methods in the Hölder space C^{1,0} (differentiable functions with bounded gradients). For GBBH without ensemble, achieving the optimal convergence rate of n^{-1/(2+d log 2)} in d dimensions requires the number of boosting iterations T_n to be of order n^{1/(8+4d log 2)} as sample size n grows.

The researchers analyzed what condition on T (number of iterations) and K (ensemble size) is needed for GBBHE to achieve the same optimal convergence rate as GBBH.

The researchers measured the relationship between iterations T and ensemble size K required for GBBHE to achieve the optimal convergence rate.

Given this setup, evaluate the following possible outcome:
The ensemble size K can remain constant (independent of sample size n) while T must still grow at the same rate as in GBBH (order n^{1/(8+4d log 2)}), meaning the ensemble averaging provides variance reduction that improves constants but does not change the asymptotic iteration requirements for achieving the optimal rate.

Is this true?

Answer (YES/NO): NO